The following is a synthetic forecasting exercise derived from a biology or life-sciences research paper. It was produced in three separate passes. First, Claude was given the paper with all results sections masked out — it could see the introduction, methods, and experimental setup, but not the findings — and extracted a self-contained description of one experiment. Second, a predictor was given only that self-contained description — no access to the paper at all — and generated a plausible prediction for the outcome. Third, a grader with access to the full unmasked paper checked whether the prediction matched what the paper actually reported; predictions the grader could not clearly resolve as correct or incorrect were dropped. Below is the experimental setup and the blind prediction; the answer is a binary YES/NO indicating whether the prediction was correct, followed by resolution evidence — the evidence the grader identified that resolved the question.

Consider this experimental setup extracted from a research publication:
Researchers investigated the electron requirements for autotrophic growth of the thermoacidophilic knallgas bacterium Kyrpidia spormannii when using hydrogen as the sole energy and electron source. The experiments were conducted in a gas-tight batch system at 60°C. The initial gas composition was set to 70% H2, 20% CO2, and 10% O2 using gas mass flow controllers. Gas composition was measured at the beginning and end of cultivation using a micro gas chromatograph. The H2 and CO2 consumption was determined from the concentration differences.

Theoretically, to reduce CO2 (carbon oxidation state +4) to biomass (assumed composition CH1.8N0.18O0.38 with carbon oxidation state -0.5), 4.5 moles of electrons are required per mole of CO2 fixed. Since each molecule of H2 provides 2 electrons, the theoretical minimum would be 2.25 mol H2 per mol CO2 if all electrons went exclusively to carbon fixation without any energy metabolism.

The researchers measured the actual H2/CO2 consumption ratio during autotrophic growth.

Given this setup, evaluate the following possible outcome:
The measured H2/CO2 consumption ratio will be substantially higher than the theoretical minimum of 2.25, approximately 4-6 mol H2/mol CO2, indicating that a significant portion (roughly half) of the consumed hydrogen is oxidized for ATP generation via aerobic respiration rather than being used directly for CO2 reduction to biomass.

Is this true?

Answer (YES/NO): YES